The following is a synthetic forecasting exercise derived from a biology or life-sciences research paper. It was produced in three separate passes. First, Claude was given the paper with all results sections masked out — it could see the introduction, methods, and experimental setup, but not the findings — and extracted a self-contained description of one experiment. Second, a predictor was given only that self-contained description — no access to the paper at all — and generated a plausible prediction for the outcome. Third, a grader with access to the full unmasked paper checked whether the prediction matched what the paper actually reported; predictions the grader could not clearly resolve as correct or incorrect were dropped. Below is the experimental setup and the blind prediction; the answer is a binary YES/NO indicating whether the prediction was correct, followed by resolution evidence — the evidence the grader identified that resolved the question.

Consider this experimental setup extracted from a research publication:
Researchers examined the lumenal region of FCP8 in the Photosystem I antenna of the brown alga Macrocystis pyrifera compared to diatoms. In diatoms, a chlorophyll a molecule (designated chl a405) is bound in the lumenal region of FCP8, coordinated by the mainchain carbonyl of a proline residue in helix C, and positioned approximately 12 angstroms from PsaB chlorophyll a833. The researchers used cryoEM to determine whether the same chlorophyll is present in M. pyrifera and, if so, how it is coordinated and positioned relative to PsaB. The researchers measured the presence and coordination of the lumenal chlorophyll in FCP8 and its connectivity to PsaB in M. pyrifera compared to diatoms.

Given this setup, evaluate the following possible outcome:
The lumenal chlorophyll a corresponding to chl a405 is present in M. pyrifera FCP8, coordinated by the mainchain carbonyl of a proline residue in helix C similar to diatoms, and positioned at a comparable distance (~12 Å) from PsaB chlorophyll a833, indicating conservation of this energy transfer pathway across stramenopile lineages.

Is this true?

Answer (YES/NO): NO